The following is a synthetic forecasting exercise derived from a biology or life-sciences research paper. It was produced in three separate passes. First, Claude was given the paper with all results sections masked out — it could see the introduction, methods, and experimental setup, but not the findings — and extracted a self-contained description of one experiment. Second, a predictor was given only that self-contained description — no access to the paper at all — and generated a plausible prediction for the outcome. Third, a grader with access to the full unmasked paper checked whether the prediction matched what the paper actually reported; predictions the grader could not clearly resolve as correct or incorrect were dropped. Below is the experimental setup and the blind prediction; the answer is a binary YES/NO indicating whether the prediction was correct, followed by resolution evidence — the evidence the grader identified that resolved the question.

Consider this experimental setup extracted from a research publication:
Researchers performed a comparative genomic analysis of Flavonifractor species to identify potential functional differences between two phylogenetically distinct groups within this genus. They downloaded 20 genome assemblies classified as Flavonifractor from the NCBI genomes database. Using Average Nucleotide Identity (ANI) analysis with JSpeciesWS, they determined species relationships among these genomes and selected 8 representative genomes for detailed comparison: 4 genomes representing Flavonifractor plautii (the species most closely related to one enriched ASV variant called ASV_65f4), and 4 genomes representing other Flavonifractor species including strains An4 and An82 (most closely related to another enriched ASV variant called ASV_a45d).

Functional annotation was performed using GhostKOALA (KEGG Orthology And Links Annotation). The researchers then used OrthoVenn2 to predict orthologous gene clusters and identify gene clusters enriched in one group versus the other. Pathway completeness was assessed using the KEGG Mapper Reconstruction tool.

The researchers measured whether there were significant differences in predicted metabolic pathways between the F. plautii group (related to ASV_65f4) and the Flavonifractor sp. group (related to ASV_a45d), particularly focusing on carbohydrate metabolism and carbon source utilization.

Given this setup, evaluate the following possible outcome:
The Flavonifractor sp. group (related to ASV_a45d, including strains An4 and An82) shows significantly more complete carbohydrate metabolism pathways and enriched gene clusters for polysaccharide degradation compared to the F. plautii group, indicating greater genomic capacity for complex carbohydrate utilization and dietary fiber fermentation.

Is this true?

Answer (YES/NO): NO